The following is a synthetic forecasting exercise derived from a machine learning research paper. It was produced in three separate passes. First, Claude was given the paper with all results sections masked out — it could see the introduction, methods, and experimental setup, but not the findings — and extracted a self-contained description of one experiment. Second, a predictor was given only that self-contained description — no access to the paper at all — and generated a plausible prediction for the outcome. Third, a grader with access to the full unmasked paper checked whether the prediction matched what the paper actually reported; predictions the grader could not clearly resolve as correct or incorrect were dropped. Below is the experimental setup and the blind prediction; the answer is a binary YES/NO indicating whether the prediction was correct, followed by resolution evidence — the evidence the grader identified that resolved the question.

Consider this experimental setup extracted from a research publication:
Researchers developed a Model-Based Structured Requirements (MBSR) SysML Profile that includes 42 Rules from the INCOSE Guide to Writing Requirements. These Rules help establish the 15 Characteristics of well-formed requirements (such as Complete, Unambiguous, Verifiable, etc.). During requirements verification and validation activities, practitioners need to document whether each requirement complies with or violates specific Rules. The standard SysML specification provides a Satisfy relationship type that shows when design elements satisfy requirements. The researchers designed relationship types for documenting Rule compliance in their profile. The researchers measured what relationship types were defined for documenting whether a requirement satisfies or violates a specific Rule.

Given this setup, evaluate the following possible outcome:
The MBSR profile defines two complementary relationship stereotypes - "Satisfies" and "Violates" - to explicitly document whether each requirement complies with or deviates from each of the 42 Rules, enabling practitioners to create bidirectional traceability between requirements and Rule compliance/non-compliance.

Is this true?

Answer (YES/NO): YES